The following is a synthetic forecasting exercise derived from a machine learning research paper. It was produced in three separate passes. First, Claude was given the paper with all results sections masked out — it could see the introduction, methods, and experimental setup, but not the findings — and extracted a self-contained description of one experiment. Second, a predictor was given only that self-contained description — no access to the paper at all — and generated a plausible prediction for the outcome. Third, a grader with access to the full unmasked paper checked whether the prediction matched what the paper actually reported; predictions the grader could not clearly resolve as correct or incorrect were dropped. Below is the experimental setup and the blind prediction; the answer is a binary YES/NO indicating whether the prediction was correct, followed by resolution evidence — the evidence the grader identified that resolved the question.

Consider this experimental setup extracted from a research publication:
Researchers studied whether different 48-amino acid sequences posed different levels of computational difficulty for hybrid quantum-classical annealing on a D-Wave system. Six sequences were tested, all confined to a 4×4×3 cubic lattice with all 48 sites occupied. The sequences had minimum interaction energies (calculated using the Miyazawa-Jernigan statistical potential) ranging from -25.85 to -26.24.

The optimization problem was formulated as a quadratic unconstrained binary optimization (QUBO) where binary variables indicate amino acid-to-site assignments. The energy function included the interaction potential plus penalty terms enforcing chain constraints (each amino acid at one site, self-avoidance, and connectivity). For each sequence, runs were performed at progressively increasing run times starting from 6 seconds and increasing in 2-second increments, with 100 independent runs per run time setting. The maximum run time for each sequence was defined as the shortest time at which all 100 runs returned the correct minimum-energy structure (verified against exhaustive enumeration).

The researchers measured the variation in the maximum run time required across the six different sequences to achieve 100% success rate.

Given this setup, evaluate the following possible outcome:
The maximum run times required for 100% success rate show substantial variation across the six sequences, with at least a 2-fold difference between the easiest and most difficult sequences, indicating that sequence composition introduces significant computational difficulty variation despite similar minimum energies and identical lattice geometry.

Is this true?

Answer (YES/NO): YES